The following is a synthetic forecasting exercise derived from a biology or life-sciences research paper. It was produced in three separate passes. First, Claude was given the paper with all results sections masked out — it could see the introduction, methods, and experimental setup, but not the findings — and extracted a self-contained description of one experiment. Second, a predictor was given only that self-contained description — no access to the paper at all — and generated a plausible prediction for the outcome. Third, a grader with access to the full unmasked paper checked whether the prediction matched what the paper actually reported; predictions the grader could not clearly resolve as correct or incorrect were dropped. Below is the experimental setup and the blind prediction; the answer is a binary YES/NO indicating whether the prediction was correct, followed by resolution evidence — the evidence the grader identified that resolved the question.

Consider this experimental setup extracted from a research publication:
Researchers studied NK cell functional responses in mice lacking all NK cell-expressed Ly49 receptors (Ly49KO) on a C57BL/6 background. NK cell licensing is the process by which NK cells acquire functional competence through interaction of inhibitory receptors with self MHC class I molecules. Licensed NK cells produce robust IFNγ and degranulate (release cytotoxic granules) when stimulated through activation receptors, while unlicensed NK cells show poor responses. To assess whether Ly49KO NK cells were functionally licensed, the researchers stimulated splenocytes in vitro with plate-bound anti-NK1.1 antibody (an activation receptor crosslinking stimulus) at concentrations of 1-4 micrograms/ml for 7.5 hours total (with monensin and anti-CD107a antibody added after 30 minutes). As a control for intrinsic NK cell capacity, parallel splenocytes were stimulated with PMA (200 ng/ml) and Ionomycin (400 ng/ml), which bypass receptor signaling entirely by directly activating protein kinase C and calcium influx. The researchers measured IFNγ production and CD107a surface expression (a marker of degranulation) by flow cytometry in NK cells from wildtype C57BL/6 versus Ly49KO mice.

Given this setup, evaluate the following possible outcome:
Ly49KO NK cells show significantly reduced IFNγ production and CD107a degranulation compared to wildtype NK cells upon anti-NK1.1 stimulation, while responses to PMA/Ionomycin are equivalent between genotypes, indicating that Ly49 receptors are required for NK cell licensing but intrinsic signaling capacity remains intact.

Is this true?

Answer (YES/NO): YES